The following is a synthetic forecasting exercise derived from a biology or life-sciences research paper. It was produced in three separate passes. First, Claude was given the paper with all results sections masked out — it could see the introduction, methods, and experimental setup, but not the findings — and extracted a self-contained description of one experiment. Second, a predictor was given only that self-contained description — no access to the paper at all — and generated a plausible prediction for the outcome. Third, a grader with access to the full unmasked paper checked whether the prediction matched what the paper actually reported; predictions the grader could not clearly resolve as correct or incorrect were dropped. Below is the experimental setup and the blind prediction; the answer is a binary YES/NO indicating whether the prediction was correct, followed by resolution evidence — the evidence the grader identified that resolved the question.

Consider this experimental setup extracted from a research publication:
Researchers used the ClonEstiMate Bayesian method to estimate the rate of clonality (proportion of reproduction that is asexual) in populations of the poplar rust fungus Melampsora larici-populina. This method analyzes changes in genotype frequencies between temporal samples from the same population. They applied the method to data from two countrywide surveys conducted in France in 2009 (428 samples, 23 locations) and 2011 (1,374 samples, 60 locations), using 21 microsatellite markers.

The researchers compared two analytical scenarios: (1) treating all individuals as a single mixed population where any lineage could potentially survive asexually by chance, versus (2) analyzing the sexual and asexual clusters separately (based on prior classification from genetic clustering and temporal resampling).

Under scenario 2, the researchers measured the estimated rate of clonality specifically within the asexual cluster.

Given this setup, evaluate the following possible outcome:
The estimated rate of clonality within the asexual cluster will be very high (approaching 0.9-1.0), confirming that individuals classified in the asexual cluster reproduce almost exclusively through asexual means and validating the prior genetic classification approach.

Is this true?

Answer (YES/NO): YES